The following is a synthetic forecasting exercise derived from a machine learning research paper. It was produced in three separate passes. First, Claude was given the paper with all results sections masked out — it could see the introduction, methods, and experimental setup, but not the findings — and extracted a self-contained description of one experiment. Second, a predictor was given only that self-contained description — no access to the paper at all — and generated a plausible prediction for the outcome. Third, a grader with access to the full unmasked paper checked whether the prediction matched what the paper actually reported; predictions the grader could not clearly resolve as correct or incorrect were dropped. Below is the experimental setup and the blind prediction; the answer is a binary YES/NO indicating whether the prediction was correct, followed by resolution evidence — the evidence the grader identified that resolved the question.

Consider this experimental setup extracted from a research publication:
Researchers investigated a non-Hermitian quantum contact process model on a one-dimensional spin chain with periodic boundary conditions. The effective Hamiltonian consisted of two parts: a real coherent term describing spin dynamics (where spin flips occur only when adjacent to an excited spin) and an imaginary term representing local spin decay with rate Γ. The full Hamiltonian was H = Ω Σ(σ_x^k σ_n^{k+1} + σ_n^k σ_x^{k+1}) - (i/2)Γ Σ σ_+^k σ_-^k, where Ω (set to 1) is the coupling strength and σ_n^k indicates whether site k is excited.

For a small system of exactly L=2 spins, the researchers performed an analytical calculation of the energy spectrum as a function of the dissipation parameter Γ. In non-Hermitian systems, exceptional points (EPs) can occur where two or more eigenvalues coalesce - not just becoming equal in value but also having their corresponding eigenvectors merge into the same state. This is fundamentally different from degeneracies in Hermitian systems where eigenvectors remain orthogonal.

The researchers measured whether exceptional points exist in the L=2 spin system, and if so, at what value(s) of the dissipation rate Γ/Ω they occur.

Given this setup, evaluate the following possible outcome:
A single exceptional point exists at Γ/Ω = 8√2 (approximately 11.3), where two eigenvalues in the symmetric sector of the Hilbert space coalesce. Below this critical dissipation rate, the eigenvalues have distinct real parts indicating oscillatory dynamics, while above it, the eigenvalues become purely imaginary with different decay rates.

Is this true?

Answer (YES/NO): NO